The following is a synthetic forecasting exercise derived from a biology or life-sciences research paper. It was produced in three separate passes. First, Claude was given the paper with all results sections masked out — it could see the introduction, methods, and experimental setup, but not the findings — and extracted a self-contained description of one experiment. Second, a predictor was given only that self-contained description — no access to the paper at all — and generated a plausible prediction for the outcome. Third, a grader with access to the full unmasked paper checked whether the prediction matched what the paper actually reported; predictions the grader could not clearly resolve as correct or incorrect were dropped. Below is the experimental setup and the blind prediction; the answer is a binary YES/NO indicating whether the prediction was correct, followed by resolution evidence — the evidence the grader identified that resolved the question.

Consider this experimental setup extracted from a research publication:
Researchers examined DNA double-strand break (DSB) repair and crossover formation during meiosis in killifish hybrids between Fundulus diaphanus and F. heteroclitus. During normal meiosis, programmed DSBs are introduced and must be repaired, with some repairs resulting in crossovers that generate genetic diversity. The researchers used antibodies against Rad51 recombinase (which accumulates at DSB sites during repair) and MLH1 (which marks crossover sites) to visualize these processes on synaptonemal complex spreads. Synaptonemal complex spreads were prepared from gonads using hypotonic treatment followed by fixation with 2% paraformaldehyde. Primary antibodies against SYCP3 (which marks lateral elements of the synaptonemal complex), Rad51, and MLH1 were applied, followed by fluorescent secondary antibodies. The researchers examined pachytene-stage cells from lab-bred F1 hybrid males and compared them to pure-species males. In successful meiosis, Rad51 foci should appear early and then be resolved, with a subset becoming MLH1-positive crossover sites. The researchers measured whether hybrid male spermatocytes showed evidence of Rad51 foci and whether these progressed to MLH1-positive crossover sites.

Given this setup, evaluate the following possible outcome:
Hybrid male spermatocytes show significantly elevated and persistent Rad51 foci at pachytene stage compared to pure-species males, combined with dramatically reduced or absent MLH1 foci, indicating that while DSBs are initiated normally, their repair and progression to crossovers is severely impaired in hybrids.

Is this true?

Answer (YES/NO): NO